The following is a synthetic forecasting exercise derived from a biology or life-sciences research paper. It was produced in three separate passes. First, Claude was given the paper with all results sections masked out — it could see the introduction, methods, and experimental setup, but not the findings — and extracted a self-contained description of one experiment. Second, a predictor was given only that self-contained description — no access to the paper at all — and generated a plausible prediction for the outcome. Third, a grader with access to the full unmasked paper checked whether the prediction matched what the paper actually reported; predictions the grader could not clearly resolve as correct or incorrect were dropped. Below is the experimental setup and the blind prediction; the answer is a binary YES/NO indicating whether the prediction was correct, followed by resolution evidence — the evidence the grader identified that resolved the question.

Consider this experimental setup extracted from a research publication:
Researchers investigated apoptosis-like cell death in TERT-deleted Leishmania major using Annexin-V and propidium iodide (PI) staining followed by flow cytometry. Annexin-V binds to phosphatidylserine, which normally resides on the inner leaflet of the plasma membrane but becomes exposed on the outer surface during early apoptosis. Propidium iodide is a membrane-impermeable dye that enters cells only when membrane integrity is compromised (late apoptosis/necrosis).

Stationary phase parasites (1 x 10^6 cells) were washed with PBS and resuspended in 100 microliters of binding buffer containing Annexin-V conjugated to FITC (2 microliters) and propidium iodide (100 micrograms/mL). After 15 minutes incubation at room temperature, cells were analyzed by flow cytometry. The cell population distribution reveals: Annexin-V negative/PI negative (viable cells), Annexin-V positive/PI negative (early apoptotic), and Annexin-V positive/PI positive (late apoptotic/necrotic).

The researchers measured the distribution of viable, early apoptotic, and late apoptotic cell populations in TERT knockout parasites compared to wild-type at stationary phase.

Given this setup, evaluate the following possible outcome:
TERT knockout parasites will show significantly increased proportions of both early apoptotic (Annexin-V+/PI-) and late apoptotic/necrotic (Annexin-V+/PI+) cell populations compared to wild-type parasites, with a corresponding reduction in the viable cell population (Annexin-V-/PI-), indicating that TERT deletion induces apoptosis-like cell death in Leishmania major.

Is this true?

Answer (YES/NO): NO